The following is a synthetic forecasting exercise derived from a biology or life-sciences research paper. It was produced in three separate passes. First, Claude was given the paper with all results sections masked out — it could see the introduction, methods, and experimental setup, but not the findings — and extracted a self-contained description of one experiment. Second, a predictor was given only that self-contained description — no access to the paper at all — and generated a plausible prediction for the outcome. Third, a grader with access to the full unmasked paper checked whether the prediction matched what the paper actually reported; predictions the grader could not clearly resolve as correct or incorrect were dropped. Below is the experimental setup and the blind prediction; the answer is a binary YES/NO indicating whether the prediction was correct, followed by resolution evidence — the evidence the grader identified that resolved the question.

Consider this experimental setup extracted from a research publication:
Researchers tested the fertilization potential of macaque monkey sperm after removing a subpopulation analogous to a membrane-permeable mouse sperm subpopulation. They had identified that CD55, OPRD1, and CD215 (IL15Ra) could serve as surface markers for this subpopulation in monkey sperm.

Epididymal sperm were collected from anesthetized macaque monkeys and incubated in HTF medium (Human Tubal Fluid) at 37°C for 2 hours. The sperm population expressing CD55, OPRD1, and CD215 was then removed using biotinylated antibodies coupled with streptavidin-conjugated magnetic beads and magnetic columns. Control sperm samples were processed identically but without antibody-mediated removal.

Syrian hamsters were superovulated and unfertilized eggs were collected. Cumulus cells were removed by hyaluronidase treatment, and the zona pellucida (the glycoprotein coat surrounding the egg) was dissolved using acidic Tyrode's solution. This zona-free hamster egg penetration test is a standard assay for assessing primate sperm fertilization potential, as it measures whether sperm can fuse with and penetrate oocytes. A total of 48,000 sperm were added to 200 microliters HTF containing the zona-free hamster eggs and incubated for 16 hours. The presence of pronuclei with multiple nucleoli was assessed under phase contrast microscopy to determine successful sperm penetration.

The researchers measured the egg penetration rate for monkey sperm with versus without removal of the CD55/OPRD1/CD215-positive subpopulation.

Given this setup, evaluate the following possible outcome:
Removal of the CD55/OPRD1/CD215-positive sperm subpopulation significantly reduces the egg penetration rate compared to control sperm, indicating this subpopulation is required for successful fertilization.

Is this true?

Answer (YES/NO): NO